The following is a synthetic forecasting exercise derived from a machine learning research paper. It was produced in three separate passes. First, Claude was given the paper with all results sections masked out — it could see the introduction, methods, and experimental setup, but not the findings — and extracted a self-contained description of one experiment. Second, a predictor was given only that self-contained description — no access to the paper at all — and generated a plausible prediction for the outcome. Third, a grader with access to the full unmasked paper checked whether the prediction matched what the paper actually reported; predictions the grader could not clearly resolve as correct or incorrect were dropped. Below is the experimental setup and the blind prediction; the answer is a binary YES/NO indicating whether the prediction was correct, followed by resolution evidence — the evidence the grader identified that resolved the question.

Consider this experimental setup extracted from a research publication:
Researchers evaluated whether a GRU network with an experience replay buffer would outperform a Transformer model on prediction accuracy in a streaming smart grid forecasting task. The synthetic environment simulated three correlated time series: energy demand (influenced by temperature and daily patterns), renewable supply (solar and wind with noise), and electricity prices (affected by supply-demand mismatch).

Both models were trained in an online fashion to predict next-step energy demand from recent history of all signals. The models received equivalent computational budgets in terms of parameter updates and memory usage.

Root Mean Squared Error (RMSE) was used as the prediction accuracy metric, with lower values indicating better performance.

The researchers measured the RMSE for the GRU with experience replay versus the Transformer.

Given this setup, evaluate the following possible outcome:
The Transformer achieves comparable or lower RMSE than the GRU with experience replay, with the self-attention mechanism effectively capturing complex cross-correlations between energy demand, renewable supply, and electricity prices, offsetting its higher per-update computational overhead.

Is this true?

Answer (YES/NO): NO